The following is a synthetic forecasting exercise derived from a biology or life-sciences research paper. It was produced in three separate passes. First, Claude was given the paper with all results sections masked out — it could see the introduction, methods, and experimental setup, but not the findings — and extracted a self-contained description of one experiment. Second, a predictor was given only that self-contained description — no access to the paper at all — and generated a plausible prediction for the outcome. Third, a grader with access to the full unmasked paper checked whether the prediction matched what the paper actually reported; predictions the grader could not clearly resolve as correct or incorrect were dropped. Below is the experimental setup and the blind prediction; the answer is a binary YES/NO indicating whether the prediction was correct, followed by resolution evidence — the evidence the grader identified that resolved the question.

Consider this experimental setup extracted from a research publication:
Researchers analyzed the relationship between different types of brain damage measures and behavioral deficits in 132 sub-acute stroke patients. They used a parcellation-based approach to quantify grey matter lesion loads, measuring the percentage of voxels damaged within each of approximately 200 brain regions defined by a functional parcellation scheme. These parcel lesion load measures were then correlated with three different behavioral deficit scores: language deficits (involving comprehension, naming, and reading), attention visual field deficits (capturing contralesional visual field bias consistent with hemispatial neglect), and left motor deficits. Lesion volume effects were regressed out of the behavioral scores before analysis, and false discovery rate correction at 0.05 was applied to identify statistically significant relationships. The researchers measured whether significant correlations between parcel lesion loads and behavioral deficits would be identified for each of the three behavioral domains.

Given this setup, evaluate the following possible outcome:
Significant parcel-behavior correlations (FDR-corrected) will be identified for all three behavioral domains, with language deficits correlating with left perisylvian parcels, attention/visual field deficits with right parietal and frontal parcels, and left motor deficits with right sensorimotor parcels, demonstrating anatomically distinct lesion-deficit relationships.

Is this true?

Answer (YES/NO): NO